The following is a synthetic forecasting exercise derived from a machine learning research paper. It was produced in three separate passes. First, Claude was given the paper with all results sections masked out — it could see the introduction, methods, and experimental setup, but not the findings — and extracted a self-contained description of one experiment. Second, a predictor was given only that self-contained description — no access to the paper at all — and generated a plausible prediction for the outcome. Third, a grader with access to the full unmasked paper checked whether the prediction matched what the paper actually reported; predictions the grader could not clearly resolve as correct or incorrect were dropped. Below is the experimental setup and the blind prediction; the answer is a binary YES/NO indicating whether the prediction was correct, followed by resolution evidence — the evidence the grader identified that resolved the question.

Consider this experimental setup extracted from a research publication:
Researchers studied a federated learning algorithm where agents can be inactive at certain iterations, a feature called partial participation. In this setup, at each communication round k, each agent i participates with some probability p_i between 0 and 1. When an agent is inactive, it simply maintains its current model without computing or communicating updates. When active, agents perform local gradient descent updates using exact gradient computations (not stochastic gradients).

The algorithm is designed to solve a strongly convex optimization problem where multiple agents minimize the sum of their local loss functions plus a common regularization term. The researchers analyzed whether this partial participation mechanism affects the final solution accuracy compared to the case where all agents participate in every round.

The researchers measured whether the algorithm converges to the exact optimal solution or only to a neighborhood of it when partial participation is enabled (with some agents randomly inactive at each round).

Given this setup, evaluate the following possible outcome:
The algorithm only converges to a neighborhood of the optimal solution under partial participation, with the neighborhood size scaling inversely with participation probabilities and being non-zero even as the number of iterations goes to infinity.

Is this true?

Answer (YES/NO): NO